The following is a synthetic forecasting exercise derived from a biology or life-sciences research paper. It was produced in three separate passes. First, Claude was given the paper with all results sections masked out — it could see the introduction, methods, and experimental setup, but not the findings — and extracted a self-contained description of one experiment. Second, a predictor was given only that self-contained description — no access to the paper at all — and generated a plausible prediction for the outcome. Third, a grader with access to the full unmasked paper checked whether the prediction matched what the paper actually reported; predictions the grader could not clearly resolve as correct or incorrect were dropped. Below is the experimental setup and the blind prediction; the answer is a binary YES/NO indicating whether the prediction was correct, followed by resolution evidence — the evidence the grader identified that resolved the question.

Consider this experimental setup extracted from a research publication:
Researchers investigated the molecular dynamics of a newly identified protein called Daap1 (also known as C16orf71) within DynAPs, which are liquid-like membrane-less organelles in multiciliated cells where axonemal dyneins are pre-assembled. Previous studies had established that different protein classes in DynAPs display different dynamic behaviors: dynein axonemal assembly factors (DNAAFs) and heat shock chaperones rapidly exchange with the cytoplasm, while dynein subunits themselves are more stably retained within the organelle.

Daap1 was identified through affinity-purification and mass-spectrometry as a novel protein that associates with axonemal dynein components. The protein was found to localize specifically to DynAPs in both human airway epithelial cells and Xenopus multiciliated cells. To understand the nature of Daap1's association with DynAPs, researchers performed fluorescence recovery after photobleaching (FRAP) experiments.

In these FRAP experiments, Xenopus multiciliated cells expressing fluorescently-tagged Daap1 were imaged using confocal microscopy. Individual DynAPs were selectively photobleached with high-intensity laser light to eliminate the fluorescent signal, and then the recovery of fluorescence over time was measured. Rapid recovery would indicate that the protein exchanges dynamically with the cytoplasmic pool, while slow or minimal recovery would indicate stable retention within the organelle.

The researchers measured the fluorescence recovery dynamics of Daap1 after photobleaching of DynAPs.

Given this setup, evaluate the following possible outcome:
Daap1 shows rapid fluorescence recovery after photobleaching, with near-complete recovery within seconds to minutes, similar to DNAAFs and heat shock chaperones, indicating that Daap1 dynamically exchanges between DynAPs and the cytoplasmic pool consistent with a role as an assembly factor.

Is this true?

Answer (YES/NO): NO